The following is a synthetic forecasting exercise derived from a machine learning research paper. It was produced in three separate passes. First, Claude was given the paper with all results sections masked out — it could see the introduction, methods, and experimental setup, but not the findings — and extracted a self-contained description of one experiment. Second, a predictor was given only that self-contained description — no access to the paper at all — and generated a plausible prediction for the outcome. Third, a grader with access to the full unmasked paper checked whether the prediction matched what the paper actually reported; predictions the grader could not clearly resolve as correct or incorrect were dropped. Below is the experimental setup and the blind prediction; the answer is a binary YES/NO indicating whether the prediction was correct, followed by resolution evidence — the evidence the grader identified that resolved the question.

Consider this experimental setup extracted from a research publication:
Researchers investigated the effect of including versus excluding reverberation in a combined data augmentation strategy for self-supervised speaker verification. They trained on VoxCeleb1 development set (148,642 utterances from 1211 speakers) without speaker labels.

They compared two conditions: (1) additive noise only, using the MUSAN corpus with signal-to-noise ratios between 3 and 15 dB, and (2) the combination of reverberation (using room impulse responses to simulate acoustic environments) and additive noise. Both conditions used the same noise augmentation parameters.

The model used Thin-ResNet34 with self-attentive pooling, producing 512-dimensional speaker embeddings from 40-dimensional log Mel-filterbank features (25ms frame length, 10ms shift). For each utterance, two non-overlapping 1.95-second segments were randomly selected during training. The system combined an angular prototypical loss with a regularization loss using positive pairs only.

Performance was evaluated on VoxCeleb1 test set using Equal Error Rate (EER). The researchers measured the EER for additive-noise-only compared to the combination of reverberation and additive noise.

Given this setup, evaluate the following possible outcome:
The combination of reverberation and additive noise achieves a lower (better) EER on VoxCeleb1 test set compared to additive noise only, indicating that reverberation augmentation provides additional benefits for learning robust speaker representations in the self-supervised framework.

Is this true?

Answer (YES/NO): YES